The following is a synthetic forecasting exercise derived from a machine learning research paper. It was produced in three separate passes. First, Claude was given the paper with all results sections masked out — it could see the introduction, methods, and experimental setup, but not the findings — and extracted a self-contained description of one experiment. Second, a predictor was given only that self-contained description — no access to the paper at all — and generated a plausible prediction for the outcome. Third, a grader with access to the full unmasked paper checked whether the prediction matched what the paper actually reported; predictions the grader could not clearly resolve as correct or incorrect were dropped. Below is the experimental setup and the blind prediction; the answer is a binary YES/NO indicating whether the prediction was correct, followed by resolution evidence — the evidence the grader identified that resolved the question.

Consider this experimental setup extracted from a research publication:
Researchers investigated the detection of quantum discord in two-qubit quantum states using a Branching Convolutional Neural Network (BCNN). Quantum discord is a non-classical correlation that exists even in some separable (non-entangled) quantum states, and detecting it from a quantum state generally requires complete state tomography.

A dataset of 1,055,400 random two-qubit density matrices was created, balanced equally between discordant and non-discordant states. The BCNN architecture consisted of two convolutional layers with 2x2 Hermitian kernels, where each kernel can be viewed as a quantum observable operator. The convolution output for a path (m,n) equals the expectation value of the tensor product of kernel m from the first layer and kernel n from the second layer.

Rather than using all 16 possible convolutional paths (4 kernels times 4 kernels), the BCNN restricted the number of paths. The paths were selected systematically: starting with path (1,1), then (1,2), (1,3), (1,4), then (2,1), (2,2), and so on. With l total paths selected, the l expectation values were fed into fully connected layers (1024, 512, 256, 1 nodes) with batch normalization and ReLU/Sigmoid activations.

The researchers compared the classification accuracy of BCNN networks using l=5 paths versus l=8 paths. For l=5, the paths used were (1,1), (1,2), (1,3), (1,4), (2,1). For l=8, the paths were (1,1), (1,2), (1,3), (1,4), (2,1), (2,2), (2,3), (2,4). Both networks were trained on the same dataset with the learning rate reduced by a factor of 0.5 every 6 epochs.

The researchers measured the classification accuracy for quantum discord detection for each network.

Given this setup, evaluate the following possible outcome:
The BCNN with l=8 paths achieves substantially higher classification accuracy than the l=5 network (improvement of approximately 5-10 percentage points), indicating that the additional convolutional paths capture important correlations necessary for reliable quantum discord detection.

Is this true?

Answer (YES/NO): NO